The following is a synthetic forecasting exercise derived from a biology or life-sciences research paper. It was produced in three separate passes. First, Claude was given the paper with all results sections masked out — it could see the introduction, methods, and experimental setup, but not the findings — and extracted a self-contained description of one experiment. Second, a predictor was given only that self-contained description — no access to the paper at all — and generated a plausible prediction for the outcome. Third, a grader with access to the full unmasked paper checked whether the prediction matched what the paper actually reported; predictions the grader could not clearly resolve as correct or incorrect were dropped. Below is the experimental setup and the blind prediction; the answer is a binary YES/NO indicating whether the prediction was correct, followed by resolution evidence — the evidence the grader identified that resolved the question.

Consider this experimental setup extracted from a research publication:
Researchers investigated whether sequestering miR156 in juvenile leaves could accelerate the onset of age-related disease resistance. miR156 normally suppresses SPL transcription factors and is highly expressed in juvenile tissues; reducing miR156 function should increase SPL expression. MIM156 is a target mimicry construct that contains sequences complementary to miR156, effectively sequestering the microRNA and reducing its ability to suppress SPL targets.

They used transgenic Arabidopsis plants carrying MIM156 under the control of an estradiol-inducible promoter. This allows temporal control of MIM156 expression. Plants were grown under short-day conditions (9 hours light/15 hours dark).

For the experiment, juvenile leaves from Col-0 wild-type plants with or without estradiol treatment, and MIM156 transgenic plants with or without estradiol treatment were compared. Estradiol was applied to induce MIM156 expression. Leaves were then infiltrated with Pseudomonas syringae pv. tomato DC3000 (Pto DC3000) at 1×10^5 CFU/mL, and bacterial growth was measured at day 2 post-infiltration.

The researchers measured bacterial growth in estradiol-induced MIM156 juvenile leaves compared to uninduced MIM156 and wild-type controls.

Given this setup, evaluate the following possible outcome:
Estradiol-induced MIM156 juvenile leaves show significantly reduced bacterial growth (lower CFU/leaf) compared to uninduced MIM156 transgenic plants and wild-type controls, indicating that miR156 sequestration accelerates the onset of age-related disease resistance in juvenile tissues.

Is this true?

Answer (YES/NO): YES